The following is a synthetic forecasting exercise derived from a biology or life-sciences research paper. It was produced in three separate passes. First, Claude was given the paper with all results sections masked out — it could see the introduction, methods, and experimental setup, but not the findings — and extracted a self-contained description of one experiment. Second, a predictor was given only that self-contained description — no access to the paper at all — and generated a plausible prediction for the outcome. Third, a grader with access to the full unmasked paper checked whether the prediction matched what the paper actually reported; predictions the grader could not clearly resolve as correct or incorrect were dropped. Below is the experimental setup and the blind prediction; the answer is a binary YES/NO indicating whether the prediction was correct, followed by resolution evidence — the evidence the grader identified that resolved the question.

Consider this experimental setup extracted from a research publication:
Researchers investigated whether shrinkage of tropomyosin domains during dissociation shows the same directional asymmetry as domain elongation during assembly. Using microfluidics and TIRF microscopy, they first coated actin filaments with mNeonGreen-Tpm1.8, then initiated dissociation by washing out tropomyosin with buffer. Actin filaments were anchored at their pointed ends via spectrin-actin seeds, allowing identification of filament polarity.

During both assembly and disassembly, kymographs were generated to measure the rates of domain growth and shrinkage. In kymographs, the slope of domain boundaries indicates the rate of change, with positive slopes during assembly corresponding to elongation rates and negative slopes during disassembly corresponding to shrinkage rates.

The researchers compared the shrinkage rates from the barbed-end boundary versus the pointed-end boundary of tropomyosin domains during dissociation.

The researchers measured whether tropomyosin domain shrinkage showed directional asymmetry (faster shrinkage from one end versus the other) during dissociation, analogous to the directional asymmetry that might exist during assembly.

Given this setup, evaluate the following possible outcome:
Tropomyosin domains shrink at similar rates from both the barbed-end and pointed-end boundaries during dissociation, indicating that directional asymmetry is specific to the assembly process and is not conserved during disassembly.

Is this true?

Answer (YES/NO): NO